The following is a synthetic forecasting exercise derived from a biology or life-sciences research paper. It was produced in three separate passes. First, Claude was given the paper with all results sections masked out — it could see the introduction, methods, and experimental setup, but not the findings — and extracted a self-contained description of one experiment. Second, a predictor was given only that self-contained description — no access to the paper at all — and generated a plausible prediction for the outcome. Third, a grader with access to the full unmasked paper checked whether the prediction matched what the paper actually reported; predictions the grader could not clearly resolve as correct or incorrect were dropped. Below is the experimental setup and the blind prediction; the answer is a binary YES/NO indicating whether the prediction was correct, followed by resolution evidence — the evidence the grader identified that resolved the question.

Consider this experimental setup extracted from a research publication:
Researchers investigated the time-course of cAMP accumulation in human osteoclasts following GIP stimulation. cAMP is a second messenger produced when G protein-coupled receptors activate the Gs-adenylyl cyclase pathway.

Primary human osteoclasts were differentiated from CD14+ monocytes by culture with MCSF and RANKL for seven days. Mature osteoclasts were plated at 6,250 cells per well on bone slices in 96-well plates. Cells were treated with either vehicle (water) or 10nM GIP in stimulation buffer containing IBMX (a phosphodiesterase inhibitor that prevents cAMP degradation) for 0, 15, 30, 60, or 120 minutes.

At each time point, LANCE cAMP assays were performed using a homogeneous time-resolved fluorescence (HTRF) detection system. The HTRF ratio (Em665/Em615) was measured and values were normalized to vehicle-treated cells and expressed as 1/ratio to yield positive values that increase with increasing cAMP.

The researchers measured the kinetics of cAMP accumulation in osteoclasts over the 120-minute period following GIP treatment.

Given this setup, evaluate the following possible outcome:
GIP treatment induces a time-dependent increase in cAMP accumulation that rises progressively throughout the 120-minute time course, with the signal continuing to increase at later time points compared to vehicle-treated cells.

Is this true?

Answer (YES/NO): NO